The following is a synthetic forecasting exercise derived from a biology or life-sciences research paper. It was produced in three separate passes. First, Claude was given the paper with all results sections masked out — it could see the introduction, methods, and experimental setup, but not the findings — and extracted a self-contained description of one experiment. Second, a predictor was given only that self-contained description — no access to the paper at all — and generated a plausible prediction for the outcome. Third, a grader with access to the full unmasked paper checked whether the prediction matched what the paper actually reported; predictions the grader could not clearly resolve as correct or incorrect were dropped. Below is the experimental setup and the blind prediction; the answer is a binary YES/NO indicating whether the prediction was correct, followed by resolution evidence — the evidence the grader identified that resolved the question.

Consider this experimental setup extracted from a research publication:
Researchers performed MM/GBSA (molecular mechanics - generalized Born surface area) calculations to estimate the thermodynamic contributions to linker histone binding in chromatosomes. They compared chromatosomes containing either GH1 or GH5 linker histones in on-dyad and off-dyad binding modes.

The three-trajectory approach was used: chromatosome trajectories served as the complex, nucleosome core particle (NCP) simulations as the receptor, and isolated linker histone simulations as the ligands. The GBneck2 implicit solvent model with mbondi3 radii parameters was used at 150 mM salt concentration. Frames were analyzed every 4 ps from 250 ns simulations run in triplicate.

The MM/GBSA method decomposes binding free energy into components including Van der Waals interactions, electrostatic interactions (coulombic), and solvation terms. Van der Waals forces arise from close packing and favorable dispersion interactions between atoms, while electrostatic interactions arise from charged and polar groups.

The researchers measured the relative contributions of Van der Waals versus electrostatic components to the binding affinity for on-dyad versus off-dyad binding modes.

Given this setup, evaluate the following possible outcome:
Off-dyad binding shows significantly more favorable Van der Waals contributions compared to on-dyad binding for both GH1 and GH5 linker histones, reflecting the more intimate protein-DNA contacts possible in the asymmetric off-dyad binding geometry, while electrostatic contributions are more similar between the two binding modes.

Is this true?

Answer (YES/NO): NO